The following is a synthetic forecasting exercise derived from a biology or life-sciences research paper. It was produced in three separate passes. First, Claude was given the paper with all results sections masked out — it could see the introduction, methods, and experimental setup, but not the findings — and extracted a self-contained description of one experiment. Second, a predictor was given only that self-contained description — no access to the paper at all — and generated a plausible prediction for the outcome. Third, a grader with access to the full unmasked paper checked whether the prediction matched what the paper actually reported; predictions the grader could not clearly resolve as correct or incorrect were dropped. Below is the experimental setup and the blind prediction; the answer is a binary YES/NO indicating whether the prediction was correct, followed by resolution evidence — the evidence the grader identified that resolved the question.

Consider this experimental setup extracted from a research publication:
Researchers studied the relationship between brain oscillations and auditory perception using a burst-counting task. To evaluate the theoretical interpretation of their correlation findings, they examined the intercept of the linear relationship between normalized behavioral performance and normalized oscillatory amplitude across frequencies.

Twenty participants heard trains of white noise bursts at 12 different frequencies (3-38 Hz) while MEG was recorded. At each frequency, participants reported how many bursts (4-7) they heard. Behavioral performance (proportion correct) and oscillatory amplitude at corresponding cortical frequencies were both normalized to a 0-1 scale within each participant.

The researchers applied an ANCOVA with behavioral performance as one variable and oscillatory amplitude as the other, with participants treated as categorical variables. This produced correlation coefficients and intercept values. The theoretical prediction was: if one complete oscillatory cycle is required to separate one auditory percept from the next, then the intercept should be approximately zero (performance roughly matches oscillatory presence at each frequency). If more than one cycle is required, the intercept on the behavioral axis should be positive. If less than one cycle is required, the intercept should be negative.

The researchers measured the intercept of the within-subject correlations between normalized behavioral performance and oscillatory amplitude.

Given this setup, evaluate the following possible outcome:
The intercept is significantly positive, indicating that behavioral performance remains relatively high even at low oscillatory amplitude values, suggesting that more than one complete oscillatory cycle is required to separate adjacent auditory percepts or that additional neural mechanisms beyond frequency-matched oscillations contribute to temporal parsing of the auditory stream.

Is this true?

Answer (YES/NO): NO